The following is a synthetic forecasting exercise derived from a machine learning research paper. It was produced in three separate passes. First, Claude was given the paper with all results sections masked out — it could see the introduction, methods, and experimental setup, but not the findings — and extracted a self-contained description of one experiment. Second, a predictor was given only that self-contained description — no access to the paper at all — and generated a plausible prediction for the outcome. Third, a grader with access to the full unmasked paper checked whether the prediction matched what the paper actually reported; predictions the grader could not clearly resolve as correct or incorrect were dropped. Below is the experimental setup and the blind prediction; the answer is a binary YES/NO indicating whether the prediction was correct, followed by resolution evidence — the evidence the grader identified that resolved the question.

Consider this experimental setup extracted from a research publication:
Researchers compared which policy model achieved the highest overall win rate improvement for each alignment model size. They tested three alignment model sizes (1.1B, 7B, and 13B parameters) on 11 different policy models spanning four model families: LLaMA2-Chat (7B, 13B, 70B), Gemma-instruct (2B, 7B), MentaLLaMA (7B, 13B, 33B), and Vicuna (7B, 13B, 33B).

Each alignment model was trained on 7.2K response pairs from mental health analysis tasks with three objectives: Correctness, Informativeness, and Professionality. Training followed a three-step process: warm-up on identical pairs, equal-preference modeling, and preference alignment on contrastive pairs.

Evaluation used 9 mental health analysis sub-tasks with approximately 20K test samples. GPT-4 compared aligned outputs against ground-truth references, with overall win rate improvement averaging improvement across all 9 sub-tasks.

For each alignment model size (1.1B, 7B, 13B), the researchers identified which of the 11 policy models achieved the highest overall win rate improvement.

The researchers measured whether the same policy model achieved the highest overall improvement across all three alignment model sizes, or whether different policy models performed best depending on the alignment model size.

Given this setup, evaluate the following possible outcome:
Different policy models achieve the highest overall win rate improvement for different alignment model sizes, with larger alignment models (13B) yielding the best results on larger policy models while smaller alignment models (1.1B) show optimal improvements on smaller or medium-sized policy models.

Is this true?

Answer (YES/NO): NO